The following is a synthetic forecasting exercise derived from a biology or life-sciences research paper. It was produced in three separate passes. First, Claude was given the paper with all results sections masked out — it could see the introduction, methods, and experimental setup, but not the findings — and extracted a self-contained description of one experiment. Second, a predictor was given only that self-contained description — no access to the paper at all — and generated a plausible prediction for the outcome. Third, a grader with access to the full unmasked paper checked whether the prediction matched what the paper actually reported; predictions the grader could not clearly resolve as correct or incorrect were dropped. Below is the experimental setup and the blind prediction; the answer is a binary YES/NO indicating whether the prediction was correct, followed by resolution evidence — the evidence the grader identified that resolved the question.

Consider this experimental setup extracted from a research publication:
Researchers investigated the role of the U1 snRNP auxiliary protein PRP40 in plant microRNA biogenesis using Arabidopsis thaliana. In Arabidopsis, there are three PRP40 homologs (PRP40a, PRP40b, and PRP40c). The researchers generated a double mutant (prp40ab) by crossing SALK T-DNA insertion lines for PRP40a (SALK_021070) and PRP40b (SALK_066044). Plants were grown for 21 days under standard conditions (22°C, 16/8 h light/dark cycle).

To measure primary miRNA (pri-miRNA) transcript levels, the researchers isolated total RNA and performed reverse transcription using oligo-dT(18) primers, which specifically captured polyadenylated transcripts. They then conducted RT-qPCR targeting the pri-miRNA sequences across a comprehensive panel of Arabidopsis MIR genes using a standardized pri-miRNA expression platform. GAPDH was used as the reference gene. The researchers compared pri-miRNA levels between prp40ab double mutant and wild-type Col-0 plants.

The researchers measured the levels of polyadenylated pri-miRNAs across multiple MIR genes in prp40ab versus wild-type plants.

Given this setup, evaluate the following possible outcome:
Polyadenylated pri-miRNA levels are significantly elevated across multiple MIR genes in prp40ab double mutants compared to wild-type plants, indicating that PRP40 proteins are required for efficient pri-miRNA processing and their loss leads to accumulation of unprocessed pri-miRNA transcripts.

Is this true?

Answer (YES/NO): NO